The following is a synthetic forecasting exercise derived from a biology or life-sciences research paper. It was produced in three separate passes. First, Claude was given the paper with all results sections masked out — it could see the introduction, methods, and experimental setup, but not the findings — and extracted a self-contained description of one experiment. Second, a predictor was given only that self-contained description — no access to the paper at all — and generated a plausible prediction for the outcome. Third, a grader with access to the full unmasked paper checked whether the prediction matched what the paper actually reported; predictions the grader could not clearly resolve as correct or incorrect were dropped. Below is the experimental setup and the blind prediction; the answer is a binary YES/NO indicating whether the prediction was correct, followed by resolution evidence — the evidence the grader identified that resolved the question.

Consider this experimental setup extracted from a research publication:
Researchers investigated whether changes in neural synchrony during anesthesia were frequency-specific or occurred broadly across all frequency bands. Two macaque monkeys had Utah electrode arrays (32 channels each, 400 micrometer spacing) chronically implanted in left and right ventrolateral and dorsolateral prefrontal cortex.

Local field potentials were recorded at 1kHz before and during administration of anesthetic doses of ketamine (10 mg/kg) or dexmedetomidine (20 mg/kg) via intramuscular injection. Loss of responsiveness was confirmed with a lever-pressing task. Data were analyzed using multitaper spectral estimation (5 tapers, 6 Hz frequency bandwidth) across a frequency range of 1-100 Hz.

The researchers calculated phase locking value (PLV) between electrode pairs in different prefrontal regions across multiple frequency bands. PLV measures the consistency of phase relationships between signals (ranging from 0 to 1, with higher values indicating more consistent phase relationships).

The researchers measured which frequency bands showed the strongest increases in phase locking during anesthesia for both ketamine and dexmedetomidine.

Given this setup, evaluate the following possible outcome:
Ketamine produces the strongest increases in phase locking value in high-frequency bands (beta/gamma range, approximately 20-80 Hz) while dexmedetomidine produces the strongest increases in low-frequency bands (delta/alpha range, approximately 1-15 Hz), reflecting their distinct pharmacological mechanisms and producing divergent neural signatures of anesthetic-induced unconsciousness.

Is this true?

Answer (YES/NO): NO